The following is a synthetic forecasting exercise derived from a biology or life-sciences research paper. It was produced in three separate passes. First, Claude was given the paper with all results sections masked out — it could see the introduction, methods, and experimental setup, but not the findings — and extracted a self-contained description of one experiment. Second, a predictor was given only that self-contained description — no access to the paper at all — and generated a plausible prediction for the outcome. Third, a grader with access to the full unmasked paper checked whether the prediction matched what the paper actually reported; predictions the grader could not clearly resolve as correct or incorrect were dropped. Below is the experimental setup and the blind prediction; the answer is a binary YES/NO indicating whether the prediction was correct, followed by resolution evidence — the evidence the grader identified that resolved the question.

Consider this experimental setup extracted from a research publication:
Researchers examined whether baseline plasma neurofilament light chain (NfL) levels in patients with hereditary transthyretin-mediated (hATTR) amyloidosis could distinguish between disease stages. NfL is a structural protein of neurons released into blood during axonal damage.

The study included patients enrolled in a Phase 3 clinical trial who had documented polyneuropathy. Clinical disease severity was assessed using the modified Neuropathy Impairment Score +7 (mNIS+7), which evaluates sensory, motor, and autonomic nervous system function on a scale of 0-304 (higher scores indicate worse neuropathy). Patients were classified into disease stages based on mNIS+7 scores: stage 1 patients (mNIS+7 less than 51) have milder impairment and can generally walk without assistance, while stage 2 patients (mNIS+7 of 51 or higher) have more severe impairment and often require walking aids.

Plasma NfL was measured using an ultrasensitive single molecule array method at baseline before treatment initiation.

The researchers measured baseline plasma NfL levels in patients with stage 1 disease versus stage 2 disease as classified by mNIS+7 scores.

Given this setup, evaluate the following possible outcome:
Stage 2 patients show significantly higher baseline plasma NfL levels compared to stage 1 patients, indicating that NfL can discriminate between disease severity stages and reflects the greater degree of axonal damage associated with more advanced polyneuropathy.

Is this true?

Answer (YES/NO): NO